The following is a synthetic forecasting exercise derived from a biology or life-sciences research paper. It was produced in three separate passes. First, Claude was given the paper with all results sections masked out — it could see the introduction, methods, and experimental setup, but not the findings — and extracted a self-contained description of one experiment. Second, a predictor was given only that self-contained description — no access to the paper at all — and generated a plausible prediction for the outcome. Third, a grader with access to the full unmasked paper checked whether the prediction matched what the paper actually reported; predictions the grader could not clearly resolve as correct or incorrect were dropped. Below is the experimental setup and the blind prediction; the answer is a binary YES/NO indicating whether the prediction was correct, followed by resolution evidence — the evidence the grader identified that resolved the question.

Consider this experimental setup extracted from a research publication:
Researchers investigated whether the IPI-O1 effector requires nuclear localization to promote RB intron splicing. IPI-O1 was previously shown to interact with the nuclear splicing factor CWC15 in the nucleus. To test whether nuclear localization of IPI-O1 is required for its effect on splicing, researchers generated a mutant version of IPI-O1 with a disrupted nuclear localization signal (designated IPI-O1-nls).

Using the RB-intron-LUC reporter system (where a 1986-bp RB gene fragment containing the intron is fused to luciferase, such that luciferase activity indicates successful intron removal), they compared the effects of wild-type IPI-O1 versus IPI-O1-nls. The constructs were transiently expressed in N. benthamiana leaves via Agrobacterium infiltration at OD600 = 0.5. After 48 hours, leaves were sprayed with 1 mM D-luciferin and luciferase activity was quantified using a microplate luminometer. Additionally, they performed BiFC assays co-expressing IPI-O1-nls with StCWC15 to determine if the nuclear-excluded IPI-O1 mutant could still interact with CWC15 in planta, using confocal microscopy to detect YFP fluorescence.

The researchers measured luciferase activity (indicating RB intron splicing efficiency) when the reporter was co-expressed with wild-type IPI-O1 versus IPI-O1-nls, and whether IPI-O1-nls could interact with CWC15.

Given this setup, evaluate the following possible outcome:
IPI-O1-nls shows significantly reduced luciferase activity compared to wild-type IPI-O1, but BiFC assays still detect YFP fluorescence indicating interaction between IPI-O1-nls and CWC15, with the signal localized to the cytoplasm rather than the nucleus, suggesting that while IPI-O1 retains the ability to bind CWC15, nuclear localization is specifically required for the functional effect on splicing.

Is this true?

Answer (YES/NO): NO